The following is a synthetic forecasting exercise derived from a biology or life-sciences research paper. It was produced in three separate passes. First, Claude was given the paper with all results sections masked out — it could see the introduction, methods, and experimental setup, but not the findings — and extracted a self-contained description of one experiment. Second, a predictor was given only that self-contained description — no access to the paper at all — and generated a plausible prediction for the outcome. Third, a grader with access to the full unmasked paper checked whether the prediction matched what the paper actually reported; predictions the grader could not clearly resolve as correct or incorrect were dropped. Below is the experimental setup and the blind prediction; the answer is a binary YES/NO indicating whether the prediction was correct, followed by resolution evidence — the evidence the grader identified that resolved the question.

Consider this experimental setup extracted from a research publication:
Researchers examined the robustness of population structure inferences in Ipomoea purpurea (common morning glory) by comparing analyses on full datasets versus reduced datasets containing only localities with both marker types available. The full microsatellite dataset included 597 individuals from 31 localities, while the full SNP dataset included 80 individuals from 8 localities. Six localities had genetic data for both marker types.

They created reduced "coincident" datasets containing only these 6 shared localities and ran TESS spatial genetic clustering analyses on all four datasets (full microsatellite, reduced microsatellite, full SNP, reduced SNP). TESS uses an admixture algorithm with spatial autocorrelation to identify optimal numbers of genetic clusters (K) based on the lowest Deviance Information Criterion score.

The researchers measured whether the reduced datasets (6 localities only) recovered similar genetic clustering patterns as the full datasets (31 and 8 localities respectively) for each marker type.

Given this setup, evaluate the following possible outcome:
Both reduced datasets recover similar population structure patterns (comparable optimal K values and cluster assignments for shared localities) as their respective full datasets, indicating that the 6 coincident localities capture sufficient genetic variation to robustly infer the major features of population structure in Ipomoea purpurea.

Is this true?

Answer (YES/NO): YES